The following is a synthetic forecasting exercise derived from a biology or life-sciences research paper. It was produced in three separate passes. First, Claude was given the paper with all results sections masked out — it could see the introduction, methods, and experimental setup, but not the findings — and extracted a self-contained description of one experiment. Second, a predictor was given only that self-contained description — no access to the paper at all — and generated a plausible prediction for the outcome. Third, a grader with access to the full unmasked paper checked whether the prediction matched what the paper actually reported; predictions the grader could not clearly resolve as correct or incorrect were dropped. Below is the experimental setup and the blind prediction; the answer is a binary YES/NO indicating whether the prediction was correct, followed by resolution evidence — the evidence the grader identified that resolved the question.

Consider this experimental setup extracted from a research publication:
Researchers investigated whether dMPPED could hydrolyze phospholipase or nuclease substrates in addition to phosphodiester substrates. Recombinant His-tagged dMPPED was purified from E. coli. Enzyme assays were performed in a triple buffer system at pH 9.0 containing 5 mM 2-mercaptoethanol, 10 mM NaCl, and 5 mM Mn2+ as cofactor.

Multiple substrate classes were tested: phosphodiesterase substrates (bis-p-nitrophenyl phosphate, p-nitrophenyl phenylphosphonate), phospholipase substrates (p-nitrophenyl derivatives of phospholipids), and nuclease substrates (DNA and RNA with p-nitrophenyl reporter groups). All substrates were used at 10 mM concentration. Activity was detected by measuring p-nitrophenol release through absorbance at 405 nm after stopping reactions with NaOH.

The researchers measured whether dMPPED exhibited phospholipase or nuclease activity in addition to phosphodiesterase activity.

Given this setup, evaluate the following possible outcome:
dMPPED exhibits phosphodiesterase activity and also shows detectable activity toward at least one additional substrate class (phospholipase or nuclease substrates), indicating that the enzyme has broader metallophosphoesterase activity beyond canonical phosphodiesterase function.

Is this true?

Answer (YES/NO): NO